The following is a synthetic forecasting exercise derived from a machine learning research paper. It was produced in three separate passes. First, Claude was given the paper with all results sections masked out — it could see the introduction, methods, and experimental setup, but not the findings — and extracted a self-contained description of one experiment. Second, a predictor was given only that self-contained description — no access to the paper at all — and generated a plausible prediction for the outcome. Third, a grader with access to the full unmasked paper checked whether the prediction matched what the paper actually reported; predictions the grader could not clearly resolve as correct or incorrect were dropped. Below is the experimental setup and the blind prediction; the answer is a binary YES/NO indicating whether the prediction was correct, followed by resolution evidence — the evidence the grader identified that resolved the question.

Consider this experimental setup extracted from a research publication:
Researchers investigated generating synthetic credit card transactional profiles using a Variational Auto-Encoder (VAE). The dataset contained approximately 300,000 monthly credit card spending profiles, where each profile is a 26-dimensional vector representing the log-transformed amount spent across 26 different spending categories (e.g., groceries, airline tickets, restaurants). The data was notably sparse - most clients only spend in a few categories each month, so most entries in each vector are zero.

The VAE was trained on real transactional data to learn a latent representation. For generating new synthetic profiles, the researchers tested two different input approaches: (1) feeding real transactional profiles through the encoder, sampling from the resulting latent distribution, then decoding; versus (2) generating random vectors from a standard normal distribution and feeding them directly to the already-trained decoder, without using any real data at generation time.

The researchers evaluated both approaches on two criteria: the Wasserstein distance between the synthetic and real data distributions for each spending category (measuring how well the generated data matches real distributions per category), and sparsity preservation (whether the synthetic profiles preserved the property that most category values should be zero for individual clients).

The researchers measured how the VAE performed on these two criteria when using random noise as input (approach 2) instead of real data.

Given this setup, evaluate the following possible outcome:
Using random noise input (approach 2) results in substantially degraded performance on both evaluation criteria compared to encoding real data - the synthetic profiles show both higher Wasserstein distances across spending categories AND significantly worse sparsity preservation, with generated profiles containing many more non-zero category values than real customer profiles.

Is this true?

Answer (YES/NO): NO